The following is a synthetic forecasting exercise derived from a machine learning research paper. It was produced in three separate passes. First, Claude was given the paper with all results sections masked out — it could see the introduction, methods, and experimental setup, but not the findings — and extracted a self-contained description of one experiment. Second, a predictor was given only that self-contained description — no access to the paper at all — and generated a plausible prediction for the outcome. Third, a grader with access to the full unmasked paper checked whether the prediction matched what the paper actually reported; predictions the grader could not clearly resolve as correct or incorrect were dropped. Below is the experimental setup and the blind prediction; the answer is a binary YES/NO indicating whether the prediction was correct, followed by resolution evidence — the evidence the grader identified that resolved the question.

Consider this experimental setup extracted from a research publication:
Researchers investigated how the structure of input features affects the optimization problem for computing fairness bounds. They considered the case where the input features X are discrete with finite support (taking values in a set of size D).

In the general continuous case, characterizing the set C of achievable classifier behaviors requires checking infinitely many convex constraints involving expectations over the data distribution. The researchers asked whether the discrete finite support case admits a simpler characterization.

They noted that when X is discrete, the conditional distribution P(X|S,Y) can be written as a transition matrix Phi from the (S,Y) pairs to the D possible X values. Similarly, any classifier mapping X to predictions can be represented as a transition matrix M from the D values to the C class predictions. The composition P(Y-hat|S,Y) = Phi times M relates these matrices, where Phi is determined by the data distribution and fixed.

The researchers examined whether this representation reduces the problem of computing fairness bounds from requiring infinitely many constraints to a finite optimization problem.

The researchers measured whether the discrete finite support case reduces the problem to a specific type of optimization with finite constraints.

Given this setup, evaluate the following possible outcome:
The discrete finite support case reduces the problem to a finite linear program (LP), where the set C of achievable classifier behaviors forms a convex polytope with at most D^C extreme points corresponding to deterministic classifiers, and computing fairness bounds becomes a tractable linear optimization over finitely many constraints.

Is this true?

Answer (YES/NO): NO